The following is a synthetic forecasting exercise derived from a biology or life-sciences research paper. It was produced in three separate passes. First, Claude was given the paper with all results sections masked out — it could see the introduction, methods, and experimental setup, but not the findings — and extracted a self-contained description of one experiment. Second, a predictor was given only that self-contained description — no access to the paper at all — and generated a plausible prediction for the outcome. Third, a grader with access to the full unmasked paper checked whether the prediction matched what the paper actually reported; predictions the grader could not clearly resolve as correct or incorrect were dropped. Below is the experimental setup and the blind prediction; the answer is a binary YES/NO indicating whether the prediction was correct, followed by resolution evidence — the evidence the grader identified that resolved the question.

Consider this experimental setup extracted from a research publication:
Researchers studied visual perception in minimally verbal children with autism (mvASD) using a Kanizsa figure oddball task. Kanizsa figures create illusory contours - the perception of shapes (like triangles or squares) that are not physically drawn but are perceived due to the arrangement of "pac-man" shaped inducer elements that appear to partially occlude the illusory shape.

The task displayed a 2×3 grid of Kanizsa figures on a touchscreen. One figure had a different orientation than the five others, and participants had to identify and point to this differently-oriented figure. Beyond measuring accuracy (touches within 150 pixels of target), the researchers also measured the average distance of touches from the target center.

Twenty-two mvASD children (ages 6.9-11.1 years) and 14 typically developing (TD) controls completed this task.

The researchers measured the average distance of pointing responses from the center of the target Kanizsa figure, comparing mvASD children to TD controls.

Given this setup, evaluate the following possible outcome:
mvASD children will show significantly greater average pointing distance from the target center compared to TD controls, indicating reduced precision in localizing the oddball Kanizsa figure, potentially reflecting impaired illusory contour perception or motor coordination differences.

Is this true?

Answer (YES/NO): NO